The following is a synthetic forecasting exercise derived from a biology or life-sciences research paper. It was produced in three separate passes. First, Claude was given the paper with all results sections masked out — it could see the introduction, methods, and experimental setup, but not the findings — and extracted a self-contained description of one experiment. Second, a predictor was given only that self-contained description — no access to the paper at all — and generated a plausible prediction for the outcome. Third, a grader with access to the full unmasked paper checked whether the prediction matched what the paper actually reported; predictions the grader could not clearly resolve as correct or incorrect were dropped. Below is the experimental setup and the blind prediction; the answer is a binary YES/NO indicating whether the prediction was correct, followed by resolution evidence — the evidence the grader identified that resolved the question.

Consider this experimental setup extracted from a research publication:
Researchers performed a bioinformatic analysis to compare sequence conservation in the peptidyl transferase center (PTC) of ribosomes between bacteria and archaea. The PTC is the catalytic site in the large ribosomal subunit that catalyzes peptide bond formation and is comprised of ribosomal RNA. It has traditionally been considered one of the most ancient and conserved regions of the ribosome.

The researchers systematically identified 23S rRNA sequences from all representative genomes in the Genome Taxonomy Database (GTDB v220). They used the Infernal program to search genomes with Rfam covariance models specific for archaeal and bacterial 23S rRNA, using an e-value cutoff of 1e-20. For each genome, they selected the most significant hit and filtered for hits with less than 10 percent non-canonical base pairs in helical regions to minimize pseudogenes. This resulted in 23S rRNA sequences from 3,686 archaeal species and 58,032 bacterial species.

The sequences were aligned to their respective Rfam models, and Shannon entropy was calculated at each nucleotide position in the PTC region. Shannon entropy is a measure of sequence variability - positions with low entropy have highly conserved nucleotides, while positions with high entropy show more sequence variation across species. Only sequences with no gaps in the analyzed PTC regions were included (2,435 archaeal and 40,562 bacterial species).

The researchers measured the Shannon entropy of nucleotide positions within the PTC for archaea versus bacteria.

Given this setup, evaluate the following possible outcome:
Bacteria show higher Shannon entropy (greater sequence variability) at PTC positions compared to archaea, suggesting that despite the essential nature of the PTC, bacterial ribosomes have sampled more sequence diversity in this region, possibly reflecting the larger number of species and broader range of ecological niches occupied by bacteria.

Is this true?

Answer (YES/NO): NO